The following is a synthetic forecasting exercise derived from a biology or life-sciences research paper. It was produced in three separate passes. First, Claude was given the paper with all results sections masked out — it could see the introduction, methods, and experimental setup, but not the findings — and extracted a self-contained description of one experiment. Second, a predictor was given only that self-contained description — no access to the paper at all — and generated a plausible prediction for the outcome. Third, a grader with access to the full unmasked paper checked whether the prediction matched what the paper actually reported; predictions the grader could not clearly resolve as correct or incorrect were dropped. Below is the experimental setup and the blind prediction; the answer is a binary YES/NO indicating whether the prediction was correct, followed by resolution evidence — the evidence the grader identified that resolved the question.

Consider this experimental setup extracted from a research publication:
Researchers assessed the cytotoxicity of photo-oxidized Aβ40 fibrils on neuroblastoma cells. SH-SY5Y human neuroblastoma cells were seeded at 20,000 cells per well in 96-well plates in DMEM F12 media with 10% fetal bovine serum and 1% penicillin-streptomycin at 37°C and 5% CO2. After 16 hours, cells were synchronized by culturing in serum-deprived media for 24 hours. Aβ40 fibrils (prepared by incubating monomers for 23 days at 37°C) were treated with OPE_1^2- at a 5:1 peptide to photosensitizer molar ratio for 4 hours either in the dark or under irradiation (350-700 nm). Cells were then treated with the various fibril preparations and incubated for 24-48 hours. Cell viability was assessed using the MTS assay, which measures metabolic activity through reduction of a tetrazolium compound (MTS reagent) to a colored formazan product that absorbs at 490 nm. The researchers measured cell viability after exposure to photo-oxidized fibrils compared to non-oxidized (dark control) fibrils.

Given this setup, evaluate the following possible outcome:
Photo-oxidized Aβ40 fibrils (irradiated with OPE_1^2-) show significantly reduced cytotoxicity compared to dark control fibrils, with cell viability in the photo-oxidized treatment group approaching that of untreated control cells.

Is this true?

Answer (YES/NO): NO